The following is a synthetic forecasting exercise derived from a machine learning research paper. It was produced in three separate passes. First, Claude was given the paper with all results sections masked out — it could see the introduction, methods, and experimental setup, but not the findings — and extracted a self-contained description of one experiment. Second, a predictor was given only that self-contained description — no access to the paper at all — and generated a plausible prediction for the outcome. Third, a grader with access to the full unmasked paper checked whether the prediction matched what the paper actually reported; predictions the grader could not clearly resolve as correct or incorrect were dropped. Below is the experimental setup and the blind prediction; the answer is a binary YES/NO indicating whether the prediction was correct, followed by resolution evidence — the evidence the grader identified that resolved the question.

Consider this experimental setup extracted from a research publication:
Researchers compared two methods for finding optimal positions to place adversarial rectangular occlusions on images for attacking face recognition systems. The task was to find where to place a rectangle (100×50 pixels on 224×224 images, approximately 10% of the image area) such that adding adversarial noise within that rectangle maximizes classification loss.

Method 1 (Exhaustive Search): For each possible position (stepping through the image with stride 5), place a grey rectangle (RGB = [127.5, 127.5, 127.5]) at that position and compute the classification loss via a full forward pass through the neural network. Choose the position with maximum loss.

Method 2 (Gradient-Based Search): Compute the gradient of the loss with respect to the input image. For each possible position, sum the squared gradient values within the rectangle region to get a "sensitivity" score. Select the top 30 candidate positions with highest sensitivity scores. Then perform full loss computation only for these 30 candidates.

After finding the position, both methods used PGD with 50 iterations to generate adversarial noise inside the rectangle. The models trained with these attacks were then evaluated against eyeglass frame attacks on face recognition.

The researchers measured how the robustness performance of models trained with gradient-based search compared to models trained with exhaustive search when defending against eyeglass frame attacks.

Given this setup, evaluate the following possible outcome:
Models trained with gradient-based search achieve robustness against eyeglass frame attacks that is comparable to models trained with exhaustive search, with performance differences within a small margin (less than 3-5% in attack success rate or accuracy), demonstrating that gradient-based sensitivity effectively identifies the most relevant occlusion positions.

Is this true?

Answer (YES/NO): YES